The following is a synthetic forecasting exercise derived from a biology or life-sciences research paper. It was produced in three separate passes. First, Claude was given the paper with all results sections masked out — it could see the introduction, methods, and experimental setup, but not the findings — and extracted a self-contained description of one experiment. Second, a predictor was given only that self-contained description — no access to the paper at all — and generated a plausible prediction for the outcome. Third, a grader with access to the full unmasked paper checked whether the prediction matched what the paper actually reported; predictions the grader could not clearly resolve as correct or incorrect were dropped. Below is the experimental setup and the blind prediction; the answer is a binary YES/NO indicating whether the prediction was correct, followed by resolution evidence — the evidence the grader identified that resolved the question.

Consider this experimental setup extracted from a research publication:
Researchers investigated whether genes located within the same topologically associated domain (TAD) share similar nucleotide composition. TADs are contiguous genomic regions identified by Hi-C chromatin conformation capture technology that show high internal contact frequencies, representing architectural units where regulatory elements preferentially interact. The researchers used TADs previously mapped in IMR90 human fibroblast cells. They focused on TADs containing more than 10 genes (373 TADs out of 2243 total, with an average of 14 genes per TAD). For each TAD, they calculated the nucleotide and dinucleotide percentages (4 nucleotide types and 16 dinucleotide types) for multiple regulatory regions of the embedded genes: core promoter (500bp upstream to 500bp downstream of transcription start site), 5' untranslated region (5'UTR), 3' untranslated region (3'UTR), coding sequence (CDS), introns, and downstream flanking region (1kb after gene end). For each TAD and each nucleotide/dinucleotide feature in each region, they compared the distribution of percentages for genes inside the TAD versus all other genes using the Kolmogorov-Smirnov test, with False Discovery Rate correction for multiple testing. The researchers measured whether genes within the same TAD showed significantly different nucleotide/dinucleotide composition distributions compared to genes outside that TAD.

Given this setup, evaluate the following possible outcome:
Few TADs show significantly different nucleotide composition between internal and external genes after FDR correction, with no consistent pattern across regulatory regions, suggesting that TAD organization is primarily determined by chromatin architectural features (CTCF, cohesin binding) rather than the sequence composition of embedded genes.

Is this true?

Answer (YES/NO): NO